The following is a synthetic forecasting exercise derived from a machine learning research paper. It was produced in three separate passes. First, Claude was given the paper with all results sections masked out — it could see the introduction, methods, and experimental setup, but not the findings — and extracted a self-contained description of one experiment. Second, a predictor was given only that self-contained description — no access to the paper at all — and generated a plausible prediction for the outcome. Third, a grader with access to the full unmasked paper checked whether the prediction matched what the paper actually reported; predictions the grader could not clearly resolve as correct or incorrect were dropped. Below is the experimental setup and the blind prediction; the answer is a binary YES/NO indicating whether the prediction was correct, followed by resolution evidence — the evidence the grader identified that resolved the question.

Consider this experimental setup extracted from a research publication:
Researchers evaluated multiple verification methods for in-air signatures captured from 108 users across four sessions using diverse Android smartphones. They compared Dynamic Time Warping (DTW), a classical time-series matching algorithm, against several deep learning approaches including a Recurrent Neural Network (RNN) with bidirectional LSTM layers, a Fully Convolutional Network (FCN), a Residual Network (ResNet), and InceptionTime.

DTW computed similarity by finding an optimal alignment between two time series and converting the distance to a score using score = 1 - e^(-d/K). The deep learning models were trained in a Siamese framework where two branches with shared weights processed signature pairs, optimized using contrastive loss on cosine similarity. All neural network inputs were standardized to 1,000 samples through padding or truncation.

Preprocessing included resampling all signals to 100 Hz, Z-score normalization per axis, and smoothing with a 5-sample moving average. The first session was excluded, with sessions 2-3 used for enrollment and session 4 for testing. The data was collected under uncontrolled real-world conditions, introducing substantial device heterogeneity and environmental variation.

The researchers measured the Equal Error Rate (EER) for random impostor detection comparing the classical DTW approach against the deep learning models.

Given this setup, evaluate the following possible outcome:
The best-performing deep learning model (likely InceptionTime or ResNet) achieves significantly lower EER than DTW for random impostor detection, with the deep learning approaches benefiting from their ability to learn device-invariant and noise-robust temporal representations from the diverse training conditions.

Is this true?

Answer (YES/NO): NO